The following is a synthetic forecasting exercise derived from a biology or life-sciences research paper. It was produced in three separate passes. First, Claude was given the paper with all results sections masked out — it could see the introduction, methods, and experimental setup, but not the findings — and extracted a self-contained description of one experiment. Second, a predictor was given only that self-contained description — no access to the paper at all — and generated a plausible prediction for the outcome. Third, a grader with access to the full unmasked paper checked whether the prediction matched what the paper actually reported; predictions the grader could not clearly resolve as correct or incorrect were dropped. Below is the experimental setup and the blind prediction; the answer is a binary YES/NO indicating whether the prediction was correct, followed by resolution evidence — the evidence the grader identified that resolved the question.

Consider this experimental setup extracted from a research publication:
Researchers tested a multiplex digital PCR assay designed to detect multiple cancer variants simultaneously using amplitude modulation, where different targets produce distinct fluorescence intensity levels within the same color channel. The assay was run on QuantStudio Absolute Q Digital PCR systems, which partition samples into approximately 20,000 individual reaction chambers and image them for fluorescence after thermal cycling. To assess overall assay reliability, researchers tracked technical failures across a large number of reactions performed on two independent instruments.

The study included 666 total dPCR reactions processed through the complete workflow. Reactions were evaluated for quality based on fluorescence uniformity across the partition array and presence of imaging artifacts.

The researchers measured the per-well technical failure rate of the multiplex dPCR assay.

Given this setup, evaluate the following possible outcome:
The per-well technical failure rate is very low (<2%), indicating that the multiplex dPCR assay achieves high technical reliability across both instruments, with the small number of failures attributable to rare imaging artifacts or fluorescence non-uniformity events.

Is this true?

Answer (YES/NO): NO